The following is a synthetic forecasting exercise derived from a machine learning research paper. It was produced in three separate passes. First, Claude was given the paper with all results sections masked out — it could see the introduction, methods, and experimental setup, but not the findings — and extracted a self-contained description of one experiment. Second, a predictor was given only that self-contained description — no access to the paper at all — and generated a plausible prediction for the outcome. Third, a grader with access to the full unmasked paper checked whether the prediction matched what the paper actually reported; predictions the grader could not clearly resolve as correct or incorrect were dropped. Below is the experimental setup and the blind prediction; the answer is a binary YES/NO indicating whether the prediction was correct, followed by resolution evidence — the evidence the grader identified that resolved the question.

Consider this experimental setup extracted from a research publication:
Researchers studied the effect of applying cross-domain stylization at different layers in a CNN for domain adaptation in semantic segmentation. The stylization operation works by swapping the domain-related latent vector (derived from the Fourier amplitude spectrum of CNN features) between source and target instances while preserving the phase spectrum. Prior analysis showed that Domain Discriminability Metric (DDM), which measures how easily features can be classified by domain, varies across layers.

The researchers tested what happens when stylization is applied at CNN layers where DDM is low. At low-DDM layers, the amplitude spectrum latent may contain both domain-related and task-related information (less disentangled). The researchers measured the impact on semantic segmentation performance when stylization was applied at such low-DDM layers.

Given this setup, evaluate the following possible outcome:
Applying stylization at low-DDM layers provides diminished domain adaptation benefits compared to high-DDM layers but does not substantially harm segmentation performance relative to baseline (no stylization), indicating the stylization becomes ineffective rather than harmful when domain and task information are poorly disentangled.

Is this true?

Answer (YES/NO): NO